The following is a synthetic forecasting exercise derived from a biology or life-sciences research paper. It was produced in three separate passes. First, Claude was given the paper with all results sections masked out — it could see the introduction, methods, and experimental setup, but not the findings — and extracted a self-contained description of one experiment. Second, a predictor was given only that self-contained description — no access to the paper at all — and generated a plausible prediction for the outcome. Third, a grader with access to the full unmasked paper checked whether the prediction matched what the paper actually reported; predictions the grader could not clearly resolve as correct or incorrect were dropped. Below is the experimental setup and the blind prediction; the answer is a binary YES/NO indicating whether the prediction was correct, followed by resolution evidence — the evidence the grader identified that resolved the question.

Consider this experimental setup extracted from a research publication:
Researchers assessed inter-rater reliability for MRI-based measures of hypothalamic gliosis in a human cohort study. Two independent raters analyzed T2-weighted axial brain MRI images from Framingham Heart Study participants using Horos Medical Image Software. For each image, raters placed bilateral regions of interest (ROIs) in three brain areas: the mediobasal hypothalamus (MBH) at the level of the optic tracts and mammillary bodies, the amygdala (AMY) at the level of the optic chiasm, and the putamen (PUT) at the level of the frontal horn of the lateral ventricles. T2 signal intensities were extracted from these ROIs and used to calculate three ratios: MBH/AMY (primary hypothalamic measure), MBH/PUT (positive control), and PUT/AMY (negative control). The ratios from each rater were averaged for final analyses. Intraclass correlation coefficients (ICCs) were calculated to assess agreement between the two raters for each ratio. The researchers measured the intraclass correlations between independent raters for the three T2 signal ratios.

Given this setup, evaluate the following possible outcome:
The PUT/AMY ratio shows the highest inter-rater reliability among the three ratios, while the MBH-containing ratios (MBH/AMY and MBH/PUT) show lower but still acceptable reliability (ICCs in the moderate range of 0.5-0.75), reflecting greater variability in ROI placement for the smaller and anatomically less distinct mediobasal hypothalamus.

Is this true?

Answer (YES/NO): NO